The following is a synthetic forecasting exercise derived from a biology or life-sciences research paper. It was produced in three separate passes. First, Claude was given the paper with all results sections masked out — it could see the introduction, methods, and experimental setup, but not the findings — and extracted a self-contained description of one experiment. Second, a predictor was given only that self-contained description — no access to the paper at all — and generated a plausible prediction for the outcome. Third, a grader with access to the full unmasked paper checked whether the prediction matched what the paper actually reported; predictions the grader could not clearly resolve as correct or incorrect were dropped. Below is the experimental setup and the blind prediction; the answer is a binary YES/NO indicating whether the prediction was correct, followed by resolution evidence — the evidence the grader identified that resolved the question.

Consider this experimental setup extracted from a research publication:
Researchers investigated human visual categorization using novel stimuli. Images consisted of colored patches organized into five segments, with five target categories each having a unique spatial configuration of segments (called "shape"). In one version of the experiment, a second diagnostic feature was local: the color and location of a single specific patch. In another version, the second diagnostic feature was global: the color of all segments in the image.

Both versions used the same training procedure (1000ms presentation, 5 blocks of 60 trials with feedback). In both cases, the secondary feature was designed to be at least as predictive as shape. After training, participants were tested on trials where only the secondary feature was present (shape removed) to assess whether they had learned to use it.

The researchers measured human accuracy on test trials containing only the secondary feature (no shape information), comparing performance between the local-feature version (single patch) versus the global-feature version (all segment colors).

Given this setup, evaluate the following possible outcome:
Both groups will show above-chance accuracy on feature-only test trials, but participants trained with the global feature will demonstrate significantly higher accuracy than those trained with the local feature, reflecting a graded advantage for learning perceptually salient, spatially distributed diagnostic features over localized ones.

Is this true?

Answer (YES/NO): NO